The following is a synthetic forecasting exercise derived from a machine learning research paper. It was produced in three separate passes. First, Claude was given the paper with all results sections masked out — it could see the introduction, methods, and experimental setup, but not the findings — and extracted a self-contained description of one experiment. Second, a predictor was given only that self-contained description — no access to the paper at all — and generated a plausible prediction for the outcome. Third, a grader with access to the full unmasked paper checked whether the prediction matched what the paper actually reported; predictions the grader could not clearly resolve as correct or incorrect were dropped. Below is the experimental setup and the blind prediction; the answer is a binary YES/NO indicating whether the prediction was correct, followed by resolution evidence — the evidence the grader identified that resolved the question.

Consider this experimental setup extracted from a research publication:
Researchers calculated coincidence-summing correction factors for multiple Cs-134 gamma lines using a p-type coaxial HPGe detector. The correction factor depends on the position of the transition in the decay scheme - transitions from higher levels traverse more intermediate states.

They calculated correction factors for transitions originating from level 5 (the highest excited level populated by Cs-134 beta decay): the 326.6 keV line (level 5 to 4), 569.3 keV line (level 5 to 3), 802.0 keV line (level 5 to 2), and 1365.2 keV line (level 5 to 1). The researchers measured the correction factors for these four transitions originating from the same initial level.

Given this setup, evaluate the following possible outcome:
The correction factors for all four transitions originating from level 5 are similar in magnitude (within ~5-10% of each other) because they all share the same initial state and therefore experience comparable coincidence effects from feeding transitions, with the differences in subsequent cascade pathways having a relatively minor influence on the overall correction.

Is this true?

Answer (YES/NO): NO